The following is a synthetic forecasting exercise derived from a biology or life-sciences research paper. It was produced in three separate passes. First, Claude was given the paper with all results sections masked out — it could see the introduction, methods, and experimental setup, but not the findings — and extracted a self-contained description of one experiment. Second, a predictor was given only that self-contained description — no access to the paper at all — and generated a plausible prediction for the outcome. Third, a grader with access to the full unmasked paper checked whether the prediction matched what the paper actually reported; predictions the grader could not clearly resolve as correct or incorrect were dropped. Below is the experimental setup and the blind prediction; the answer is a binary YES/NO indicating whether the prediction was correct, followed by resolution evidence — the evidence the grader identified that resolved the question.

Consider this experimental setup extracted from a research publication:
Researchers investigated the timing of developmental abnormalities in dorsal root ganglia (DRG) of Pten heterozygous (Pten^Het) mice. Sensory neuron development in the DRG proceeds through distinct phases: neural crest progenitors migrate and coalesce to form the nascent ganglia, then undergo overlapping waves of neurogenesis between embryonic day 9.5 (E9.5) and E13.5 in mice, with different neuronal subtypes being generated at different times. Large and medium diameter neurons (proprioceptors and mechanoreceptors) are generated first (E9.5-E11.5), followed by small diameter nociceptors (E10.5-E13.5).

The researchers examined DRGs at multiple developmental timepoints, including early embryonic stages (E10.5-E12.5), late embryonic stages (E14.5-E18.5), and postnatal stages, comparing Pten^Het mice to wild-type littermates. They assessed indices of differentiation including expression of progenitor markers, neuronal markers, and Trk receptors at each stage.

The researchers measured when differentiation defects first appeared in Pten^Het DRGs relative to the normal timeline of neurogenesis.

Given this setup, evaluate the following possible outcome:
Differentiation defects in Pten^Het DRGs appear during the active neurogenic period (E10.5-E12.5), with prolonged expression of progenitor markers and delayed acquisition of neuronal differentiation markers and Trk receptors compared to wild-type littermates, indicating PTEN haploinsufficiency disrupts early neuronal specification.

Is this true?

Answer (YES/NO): NO